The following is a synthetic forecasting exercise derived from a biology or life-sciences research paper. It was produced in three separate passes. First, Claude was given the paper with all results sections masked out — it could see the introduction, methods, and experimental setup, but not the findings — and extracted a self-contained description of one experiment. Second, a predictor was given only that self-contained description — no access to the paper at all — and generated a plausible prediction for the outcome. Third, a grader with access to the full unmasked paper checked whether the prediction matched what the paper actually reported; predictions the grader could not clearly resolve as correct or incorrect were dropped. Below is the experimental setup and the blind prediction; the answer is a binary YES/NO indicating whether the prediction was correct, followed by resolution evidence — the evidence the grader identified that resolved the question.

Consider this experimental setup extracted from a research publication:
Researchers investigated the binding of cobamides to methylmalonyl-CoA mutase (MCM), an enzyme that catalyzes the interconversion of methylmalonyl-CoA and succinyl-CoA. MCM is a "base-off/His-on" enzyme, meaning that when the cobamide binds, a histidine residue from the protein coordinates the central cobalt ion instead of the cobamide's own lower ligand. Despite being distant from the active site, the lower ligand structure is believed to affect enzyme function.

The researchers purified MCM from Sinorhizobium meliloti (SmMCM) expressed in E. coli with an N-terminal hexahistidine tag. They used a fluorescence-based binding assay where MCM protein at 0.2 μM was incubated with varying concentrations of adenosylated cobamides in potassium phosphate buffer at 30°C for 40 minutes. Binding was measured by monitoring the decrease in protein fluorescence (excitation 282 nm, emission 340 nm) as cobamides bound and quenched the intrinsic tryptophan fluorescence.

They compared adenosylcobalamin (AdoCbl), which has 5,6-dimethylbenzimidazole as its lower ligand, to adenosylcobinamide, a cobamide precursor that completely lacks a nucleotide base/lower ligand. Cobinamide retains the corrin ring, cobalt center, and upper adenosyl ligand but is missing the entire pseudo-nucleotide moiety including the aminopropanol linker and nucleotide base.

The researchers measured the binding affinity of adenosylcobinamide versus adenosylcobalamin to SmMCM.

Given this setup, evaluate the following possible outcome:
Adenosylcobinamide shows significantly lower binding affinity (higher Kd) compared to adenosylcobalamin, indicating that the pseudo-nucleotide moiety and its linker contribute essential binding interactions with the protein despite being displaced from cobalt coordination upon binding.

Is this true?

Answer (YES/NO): YES